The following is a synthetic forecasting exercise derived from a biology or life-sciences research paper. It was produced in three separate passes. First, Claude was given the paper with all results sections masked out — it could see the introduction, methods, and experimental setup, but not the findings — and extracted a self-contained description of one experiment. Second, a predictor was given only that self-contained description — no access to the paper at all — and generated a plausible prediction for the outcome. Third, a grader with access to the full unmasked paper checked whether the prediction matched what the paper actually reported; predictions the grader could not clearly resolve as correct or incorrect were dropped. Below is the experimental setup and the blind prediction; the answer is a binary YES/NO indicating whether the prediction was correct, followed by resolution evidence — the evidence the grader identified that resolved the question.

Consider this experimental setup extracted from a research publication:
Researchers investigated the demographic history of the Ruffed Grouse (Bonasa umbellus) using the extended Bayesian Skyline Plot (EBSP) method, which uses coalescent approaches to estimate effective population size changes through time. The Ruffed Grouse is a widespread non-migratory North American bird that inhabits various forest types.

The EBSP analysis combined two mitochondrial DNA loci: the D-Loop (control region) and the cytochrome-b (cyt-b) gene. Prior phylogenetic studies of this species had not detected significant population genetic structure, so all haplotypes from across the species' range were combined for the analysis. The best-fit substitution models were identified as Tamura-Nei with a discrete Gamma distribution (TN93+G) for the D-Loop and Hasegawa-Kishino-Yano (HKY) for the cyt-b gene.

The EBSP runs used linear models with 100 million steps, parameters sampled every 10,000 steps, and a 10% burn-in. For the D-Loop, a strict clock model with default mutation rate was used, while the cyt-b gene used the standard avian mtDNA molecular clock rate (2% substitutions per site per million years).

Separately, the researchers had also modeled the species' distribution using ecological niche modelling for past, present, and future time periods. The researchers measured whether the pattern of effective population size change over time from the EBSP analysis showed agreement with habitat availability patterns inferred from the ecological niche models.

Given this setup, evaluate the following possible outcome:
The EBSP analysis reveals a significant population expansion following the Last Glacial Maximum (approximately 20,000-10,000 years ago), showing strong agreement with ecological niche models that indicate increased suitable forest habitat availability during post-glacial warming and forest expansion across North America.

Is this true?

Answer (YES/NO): YES